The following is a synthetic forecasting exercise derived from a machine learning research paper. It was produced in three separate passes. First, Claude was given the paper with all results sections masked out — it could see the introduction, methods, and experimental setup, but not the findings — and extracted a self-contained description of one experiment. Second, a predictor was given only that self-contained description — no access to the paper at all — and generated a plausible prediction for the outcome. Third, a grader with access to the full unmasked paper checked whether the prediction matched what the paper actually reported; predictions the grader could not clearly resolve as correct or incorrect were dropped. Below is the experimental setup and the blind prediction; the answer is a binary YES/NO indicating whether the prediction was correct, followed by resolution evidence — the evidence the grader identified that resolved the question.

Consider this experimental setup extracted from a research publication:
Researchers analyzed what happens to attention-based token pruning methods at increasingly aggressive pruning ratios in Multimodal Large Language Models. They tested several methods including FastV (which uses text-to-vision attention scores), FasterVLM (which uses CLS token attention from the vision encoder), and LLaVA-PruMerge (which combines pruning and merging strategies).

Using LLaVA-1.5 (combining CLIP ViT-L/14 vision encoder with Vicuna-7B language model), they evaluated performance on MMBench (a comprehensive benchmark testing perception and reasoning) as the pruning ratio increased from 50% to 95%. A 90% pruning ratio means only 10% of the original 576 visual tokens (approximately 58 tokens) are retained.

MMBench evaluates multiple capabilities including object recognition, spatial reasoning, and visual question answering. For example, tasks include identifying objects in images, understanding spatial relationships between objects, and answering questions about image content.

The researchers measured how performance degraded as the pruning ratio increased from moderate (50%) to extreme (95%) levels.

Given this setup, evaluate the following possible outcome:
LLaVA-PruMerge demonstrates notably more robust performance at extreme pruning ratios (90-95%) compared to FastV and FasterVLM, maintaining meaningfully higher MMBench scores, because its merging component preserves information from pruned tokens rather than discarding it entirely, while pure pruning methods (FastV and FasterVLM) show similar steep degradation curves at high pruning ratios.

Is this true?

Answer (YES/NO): NO